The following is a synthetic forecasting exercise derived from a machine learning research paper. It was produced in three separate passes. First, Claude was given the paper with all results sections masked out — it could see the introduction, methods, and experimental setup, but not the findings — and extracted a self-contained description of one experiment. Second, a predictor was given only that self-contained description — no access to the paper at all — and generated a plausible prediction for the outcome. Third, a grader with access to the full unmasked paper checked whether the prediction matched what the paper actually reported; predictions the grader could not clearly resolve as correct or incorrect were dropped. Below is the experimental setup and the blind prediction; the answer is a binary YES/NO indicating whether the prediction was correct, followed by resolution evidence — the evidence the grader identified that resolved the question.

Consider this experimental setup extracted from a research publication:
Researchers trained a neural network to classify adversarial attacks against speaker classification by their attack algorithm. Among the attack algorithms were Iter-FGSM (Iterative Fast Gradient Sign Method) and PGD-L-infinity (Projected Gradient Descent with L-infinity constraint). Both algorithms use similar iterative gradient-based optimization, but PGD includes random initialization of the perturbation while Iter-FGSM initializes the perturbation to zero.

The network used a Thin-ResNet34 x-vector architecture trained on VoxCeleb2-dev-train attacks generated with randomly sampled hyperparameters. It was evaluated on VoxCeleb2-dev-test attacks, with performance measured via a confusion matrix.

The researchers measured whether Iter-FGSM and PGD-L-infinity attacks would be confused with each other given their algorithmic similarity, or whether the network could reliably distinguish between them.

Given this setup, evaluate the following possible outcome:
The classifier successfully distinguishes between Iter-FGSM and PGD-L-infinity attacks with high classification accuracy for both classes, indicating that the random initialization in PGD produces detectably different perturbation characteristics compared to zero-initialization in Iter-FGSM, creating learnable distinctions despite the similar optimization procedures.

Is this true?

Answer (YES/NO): NO